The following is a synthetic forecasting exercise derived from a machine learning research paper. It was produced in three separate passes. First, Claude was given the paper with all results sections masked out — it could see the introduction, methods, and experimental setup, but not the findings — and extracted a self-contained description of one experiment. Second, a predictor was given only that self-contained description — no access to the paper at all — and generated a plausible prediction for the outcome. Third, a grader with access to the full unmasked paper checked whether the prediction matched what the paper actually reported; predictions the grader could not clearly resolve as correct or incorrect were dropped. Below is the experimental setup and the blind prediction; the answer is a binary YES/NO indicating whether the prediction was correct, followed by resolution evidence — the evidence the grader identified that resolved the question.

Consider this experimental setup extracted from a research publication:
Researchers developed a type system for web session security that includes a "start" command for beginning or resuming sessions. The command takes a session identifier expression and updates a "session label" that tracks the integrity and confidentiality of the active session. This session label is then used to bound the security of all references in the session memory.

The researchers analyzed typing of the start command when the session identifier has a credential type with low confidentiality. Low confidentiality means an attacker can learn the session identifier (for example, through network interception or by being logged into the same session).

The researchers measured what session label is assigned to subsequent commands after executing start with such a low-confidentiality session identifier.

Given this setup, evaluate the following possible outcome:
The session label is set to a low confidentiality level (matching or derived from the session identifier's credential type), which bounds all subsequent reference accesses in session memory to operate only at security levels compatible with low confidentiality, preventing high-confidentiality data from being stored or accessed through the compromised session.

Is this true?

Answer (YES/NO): YES